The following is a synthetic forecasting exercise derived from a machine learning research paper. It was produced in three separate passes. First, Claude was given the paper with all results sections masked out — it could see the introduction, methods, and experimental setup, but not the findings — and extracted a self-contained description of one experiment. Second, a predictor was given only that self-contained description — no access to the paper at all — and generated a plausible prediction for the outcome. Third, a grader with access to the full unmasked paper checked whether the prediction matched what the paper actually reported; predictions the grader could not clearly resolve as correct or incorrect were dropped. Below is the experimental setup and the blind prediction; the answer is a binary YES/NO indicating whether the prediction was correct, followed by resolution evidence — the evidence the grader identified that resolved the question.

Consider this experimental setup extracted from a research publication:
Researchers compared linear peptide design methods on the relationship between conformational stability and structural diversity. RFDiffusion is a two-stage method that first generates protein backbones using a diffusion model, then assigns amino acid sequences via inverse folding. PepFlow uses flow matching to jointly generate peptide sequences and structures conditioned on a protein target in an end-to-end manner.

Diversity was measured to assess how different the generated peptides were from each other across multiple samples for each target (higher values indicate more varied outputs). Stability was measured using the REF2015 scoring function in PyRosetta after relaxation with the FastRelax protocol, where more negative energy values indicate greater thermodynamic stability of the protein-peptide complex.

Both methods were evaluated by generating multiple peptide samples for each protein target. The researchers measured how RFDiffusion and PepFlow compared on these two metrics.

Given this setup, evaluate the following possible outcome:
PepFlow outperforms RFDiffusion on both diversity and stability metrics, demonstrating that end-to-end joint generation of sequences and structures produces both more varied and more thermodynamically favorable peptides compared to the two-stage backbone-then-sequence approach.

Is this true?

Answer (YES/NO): NO